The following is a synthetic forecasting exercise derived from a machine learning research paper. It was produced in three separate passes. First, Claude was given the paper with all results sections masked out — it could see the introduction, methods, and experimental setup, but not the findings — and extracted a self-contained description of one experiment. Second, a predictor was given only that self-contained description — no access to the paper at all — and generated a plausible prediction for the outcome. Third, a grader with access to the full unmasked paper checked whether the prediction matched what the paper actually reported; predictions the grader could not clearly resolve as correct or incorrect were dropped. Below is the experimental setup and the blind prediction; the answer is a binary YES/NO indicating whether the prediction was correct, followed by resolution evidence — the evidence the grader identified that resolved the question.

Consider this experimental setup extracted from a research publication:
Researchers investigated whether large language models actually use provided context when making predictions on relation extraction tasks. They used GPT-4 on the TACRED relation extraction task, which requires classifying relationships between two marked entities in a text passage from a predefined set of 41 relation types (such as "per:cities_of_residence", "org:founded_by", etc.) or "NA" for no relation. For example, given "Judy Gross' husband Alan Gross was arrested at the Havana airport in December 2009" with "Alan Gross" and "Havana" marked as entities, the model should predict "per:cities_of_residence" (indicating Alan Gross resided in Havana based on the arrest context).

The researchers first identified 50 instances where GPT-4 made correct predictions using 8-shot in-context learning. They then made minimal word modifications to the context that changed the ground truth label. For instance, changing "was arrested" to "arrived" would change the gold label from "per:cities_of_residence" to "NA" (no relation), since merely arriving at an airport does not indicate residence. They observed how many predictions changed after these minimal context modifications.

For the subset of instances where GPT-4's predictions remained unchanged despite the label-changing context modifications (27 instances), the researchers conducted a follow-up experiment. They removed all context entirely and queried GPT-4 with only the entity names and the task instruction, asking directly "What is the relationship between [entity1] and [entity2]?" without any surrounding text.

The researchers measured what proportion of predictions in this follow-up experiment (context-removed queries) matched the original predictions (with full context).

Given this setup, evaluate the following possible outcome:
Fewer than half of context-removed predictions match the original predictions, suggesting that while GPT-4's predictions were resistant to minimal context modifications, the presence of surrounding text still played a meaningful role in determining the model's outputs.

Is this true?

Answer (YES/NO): NO